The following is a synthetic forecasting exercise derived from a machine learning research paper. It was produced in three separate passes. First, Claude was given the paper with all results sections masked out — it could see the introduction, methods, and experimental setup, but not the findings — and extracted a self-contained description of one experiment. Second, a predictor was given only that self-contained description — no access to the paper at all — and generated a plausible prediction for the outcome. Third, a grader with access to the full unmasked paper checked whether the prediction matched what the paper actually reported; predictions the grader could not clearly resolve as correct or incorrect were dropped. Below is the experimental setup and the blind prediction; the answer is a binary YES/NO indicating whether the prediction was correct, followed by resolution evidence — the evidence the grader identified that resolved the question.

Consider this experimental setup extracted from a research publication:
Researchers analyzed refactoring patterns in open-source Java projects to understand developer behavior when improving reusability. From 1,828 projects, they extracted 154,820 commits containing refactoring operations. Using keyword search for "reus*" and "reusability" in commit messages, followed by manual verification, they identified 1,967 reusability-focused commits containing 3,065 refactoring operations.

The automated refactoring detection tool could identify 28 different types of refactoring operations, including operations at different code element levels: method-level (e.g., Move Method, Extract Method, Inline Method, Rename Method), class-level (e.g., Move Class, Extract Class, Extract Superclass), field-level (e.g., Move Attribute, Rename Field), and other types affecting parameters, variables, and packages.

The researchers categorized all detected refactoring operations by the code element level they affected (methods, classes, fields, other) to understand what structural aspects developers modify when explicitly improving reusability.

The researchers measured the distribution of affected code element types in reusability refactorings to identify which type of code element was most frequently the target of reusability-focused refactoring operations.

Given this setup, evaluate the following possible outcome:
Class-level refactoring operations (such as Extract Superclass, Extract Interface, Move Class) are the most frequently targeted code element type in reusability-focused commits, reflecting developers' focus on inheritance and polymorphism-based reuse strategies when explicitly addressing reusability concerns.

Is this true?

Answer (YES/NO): NO